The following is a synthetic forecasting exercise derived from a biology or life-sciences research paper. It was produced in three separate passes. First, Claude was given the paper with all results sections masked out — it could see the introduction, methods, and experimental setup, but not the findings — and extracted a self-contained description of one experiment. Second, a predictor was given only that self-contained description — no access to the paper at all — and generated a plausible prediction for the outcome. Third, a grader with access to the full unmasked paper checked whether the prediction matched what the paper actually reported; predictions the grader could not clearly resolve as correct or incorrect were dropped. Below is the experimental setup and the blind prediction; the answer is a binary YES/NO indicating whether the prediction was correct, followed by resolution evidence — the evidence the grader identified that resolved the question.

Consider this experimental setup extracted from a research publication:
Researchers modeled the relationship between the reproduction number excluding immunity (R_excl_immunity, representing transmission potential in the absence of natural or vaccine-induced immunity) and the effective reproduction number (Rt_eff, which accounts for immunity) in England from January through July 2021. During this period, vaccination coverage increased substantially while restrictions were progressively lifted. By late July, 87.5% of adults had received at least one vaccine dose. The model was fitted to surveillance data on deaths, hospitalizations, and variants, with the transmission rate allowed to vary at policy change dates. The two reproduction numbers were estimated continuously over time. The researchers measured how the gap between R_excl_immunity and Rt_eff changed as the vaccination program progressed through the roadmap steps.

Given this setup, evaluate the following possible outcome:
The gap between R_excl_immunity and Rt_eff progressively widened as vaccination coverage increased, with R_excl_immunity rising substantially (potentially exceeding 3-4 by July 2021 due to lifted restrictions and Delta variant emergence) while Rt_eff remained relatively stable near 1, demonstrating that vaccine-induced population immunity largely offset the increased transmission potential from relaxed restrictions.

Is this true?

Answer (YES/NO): NO